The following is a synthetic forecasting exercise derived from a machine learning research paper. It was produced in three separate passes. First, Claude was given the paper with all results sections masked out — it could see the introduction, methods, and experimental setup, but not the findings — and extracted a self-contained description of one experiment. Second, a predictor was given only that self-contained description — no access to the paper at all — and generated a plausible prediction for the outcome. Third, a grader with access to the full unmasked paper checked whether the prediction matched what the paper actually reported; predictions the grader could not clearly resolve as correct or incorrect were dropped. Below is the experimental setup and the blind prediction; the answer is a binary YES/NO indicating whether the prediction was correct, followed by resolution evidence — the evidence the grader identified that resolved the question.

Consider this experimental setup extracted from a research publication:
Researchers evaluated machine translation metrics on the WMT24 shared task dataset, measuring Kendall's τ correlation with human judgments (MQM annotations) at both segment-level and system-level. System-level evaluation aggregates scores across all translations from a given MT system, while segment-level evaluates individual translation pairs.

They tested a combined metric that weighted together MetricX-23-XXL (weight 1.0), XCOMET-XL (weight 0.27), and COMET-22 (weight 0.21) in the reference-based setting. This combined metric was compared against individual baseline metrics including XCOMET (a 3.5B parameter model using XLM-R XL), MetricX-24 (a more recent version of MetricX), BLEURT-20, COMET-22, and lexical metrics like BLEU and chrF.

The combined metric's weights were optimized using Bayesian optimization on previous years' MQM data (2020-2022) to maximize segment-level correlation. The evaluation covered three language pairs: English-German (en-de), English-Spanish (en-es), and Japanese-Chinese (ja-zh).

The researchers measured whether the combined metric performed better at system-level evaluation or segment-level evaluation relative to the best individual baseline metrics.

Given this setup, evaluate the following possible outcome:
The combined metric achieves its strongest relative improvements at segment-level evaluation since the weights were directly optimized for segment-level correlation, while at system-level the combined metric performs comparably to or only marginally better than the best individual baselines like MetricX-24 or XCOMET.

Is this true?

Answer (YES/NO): NO